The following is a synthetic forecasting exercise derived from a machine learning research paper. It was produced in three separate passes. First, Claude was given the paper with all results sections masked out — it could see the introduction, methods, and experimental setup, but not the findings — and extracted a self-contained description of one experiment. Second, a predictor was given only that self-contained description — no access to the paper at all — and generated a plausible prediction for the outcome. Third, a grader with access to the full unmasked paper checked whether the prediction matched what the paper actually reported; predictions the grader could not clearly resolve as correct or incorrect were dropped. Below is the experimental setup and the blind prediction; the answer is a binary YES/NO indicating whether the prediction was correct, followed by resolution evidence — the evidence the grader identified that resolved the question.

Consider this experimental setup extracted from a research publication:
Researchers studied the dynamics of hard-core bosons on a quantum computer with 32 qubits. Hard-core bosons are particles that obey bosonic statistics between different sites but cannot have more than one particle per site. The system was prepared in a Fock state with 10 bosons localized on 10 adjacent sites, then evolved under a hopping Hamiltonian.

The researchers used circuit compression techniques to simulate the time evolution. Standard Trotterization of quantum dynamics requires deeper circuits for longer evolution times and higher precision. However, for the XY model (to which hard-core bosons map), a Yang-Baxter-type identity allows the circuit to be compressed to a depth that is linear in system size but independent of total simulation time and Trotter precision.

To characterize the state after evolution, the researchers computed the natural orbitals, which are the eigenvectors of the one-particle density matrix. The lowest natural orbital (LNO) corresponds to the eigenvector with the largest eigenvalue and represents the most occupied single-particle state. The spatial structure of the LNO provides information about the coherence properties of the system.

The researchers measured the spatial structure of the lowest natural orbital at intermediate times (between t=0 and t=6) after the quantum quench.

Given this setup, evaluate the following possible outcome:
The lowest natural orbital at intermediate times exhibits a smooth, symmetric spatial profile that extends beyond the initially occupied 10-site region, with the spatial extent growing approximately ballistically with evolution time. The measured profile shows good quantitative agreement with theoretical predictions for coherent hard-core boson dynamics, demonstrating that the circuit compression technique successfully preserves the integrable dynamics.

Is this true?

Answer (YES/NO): NO